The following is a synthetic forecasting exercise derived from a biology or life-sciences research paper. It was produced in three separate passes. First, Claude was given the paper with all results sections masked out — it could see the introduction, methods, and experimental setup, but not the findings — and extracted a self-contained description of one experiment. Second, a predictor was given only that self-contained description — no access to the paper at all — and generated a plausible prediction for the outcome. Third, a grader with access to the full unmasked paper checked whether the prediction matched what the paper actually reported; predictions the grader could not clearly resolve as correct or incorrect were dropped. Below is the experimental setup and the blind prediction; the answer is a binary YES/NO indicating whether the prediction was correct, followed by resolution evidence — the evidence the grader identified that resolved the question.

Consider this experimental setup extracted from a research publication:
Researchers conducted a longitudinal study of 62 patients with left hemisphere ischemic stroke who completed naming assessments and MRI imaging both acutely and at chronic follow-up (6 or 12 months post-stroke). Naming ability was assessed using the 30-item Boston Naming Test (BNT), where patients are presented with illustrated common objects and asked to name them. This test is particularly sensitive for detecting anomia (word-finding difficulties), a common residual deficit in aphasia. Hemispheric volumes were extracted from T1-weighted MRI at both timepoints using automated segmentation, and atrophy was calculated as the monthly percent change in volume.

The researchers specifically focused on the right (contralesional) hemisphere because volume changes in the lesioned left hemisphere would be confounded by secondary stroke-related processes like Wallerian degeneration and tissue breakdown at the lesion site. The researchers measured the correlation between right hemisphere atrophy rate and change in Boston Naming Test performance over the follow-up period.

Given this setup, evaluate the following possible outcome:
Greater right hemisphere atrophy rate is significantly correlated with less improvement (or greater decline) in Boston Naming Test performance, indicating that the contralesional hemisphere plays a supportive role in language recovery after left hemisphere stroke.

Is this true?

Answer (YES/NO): YES